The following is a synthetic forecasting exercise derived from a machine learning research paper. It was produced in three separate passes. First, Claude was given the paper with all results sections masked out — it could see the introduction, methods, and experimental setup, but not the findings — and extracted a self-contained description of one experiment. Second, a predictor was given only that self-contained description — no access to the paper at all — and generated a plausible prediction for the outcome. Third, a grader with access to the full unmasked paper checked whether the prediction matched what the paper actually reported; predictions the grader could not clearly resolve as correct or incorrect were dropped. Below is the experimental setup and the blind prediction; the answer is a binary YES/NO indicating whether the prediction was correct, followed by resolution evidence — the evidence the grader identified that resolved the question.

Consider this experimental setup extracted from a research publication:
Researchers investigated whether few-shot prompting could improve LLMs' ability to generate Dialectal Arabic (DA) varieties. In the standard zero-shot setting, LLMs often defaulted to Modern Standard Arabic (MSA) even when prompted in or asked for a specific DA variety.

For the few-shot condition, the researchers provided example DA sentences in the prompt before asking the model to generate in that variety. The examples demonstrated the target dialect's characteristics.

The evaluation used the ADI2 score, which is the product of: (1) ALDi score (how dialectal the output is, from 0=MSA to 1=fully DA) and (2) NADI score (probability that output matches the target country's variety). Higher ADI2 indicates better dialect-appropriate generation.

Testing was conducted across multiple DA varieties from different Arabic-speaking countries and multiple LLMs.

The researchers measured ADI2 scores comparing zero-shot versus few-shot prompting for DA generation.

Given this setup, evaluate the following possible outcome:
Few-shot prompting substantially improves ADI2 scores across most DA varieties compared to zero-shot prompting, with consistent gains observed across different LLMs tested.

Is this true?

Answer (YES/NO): NO